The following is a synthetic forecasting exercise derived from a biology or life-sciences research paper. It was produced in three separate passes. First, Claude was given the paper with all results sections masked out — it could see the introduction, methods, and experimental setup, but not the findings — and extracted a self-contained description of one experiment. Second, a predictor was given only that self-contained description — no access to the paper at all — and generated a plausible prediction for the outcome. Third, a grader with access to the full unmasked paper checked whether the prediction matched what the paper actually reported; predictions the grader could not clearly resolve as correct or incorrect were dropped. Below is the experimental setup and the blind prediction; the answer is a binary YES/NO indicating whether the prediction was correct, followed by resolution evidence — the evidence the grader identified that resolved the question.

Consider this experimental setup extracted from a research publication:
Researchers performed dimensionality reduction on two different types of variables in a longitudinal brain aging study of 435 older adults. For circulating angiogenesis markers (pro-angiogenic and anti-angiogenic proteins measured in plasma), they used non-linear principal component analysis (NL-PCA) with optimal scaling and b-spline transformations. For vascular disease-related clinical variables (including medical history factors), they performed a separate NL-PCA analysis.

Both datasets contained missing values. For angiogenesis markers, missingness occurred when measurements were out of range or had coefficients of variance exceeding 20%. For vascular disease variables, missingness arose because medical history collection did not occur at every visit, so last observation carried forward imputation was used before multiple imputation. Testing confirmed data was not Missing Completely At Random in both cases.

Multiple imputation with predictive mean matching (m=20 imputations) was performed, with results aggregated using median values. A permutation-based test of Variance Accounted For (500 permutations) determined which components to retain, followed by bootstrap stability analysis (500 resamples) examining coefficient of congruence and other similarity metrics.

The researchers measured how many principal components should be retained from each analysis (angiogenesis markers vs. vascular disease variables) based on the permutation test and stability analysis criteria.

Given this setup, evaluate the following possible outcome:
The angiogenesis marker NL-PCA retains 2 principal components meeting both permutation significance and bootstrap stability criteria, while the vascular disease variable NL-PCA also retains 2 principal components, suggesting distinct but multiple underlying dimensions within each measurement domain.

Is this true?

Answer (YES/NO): NO